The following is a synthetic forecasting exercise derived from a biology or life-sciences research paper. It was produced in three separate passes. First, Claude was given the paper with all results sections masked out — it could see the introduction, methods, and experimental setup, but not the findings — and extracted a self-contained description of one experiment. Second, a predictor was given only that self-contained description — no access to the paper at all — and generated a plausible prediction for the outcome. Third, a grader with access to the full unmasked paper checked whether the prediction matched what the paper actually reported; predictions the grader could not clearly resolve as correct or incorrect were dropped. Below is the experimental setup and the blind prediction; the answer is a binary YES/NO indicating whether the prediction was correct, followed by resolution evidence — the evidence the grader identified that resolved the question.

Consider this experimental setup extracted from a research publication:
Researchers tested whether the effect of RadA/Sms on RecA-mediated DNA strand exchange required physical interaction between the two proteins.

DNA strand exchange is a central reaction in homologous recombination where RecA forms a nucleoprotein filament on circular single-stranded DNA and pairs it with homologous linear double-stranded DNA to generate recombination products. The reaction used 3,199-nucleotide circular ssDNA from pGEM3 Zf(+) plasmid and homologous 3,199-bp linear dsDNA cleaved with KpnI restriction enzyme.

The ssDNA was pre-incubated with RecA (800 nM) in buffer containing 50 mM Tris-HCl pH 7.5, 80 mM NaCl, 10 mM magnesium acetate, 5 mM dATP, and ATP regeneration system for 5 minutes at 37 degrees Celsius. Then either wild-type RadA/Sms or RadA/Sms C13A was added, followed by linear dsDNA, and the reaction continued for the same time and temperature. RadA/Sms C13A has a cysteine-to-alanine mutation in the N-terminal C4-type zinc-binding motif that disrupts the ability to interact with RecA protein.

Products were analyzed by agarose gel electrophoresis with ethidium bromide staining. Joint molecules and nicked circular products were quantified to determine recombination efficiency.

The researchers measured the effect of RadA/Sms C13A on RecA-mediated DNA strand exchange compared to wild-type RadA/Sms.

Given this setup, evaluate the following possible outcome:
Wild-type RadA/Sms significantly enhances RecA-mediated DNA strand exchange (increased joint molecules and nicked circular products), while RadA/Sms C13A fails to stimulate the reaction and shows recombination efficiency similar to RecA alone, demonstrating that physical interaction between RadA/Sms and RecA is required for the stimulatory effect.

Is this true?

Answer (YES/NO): NO